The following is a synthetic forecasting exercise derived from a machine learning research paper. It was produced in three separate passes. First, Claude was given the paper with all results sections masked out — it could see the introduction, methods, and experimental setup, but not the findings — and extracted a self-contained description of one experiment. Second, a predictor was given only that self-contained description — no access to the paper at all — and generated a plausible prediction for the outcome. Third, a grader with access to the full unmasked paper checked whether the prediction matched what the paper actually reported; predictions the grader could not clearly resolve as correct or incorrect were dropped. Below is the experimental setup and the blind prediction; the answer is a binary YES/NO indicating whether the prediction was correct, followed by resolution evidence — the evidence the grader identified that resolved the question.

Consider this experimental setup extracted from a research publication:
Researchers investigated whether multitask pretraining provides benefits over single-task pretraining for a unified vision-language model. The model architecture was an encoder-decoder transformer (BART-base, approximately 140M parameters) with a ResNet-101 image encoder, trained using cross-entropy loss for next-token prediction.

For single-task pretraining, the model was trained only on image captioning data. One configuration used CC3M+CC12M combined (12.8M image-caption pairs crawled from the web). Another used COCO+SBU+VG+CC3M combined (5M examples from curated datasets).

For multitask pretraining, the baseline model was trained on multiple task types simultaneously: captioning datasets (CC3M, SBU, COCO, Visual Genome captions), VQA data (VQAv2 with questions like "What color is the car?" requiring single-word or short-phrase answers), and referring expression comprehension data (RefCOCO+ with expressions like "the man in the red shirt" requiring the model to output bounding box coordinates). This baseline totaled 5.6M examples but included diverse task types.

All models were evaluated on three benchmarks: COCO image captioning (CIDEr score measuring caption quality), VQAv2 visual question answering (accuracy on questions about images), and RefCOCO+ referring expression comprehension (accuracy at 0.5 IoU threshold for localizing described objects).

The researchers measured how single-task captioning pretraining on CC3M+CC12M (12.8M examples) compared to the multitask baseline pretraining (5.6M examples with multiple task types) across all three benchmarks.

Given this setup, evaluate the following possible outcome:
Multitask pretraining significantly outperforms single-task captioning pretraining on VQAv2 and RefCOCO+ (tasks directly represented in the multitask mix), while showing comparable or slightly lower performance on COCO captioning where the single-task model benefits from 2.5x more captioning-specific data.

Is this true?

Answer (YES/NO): NO